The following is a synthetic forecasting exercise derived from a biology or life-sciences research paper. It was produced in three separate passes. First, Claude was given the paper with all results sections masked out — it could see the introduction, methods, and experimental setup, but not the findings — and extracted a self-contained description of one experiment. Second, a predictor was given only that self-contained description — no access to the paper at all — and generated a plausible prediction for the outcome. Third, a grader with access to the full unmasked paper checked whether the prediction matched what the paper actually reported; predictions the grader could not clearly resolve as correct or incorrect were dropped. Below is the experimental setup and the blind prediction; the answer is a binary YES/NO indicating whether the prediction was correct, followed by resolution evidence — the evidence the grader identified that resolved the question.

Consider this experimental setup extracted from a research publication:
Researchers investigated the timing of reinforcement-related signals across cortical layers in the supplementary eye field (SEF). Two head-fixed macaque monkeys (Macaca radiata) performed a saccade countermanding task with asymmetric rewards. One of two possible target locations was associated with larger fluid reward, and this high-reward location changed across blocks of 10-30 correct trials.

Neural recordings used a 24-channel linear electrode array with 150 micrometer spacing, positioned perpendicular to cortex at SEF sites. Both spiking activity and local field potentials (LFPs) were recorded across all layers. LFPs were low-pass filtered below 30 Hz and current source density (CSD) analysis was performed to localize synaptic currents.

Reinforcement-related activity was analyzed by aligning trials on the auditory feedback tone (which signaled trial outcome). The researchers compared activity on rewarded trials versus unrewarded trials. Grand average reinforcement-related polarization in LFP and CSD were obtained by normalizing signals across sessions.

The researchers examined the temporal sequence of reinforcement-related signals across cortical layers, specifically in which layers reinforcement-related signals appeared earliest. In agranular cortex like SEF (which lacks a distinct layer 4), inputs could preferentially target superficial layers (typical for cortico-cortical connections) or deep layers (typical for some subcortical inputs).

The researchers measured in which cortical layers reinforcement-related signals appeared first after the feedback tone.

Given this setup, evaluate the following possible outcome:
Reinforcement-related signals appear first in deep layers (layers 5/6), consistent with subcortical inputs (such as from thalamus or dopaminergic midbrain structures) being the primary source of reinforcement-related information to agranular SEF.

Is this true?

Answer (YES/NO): NO